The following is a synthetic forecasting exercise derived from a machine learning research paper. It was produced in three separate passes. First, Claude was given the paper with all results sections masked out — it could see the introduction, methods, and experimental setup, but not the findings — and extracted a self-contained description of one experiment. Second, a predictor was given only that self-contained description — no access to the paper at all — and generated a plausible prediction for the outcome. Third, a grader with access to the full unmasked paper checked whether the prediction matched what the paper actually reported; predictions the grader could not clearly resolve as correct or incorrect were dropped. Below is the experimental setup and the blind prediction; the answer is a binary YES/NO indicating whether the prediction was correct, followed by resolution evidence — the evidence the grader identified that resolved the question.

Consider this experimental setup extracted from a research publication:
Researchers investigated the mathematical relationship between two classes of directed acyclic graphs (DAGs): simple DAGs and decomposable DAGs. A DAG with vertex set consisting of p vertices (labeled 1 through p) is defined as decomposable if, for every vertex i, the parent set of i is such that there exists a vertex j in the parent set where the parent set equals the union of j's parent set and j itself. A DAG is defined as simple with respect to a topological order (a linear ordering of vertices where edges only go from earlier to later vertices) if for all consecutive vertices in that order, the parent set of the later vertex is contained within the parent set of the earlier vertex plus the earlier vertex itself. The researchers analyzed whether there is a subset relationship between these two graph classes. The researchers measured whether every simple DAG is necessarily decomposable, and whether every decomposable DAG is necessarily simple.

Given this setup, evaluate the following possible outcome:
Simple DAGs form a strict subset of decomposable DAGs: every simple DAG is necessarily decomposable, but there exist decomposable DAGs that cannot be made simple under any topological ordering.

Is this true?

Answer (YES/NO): YES